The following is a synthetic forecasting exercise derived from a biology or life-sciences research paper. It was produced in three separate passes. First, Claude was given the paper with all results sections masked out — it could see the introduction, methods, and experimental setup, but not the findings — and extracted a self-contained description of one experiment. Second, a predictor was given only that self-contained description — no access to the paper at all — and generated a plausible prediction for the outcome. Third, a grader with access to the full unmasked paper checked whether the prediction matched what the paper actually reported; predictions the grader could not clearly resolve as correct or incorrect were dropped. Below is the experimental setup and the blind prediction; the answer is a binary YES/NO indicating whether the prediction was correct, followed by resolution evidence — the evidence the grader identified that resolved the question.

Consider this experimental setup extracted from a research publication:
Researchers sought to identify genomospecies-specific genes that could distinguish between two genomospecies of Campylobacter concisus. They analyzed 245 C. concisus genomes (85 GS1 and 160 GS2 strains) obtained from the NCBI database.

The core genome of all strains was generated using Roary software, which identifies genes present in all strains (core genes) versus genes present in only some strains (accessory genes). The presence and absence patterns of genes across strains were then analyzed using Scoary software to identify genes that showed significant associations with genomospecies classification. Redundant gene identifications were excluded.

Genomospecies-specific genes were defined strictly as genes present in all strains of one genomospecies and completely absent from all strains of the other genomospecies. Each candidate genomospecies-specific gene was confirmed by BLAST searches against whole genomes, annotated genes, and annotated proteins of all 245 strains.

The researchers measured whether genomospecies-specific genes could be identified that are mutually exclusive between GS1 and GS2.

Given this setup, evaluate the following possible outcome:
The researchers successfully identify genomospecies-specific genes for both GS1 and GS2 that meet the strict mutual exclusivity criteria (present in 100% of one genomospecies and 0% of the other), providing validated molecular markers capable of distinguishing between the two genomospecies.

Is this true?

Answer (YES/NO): YES